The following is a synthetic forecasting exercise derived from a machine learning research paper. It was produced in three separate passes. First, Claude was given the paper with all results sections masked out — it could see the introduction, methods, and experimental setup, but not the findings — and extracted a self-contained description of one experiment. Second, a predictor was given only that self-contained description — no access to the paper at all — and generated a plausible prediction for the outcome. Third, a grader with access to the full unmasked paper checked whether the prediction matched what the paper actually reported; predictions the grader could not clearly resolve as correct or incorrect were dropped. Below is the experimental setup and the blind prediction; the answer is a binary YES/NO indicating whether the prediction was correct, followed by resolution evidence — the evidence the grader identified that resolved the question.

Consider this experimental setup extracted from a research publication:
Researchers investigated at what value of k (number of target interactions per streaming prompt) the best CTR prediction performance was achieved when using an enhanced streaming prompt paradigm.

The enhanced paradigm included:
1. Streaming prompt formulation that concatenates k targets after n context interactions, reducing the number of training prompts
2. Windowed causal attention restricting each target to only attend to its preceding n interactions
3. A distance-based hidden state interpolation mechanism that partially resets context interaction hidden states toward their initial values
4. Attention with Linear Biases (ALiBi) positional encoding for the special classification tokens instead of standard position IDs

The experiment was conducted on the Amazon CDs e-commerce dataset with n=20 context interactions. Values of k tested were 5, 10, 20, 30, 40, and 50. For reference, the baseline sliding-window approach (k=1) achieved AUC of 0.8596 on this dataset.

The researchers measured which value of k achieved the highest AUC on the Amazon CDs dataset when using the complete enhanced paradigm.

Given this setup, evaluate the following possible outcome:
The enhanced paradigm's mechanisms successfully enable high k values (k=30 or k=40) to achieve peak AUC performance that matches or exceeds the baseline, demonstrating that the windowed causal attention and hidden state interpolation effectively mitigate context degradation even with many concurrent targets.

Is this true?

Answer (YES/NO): NO